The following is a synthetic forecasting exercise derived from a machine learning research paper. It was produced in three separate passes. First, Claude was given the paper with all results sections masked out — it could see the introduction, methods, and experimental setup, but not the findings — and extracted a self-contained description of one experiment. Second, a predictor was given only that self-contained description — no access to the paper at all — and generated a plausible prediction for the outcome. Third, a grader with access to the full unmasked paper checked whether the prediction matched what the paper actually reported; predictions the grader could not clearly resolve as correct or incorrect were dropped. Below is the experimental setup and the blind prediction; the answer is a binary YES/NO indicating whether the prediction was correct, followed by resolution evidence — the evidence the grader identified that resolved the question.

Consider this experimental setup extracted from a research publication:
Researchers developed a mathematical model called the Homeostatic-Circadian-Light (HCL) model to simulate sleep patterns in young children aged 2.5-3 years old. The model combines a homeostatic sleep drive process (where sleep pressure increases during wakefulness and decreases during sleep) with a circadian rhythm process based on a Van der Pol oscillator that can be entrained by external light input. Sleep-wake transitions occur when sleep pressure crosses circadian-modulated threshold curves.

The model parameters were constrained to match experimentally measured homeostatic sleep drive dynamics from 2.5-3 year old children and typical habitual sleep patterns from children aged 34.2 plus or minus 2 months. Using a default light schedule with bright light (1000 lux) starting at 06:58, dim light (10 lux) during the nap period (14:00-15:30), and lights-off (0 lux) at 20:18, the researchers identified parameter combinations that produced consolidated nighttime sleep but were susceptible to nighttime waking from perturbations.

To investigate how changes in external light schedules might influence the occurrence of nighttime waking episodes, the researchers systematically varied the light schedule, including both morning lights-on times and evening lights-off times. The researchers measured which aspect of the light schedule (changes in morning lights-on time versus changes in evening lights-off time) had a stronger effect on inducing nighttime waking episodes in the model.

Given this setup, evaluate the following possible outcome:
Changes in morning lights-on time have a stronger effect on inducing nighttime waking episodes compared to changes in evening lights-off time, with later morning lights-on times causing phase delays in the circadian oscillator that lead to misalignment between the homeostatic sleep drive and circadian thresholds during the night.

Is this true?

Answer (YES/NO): NO